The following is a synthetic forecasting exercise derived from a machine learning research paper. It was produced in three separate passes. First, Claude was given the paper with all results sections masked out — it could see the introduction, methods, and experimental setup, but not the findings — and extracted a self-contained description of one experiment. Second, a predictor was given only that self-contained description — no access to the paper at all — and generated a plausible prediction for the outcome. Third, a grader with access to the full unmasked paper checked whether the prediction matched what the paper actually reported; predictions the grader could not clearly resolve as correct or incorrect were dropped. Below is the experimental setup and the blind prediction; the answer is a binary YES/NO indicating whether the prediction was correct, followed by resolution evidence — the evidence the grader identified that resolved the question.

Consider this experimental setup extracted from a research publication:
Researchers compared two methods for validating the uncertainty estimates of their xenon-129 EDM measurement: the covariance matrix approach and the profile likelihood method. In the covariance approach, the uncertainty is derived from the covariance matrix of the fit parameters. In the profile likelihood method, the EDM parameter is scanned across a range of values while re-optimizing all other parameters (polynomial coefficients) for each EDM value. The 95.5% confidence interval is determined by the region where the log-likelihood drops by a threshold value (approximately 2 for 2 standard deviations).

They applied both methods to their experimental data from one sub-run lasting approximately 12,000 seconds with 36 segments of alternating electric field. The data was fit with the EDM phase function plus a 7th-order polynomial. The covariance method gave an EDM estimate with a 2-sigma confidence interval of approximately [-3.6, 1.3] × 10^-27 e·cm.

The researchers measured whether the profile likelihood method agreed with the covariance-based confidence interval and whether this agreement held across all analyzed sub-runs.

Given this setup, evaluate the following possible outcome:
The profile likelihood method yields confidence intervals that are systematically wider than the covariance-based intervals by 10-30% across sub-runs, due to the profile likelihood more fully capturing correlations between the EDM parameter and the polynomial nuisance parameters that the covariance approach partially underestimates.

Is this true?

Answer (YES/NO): NO